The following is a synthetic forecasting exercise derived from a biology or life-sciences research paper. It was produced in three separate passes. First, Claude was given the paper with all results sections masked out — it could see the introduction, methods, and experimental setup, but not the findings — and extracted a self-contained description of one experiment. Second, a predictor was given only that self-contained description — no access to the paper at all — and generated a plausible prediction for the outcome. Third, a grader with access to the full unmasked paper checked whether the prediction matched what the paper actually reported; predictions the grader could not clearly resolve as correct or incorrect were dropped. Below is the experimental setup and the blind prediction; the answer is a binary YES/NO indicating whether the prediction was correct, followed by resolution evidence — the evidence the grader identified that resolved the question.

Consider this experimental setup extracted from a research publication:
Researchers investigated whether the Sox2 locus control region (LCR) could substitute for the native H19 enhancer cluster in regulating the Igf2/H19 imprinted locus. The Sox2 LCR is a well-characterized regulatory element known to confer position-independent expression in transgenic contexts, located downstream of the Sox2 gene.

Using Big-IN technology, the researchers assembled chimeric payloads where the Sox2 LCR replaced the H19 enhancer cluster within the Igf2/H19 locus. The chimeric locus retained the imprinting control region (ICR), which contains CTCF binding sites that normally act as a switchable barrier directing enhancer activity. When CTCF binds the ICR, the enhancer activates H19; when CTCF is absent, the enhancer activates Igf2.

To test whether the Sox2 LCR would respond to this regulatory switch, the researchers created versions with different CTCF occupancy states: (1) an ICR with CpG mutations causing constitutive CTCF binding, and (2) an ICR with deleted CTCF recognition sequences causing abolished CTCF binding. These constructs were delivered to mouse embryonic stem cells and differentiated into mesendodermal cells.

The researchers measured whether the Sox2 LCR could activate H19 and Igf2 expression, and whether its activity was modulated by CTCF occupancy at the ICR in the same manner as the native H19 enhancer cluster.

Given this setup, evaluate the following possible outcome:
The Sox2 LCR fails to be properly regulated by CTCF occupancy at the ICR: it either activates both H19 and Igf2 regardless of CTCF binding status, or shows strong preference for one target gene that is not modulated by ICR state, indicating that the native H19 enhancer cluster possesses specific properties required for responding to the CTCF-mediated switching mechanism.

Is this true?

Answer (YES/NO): NO